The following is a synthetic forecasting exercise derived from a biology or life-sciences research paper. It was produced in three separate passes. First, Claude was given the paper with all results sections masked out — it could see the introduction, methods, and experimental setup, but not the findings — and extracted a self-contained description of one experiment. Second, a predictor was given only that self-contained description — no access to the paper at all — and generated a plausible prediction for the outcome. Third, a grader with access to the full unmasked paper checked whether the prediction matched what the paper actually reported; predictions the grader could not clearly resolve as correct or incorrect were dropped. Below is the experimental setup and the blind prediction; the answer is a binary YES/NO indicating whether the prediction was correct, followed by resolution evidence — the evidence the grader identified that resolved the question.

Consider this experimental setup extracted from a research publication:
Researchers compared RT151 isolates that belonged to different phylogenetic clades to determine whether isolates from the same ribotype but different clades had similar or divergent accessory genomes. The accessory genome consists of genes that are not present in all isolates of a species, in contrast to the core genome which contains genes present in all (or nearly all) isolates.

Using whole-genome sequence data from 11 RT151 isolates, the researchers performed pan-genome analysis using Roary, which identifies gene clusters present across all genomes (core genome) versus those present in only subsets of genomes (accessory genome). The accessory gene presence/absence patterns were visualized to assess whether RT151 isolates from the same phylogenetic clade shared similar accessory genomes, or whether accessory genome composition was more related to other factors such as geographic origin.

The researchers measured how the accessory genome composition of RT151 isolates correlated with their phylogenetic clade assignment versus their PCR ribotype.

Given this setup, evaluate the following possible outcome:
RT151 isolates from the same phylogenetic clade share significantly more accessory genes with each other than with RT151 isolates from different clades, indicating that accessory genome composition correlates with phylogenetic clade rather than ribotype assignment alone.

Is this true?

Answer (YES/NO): YES